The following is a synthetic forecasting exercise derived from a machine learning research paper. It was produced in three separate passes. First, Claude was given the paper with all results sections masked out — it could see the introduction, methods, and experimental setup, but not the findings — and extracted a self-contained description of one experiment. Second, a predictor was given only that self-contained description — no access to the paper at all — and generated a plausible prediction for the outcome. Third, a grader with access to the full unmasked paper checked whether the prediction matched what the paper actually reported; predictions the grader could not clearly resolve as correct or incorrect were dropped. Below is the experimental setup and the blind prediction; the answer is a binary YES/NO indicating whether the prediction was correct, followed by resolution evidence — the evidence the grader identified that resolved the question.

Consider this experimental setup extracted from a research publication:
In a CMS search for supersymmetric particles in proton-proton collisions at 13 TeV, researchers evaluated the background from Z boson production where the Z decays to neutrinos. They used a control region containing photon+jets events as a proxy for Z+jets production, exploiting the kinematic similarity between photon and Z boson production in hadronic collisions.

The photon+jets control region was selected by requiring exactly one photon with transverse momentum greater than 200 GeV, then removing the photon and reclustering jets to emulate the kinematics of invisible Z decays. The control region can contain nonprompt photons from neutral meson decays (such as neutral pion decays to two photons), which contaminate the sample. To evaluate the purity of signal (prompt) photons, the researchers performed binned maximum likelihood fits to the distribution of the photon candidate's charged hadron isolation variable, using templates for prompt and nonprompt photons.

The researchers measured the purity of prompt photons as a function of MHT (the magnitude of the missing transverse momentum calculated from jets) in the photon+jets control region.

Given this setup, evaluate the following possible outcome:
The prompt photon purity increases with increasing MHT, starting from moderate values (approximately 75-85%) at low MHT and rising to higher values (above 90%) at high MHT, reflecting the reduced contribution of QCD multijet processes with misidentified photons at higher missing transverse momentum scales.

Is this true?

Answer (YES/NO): NO